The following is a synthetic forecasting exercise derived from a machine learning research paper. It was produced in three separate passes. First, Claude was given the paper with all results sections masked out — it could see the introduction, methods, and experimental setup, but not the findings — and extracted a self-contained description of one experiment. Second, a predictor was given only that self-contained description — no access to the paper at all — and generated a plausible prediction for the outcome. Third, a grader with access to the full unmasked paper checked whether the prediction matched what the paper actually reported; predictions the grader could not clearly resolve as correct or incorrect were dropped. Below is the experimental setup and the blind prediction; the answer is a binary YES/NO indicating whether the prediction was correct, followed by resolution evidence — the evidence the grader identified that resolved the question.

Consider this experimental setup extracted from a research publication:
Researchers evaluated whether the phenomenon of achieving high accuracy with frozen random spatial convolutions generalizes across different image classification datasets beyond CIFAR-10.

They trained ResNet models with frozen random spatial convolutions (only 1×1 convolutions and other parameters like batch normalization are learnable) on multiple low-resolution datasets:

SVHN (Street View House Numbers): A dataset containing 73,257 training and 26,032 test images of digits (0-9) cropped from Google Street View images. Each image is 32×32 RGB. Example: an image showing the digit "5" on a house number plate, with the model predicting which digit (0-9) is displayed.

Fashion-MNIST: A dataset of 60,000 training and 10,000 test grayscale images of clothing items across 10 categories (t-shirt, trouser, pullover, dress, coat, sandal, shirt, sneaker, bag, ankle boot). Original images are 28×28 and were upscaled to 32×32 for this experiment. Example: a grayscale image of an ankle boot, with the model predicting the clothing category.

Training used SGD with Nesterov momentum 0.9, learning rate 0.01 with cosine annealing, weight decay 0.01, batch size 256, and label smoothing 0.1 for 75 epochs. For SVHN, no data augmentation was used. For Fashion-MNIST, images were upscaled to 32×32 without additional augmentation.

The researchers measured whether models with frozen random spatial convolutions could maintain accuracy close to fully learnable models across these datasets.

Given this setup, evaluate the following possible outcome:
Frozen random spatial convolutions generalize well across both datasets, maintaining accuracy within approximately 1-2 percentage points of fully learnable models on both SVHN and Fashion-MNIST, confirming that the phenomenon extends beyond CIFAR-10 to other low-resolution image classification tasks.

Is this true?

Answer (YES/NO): YES